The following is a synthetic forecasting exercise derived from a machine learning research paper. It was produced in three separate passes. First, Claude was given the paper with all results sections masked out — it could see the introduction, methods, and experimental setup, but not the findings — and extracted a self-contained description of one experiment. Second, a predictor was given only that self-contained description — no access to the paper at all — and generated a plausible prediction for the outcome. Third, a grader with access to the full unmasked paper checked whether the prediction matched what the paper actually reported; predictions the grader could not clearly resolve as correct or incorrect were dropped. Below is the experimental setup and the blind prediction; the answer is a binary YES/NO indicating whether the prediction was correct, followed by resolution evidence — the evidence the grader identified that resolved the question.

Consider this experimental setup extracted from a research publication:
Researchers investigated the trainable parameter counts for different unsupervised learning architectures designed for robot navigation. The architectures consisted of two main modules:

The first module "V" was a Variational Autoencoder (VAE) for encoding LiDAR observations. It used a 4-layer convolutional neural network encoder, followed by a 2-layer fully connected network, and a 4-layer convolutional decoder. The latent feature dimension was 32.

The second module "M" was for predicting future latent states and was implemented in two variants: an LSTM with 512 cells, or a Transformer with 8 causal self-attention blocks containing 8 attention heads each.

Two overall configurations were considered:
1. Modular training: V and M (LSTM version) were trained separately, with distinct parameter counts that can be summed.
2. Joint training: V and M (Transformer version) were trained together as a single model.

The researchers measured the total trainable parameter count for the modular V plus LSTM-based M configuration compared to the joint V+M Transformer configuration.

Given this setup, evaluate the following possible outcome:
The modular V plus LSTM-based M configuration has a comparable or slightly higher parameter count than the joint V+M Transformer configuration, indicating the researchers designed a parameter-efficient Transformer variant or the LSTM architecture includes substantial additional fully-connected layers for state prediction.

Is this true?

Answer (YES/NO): YES